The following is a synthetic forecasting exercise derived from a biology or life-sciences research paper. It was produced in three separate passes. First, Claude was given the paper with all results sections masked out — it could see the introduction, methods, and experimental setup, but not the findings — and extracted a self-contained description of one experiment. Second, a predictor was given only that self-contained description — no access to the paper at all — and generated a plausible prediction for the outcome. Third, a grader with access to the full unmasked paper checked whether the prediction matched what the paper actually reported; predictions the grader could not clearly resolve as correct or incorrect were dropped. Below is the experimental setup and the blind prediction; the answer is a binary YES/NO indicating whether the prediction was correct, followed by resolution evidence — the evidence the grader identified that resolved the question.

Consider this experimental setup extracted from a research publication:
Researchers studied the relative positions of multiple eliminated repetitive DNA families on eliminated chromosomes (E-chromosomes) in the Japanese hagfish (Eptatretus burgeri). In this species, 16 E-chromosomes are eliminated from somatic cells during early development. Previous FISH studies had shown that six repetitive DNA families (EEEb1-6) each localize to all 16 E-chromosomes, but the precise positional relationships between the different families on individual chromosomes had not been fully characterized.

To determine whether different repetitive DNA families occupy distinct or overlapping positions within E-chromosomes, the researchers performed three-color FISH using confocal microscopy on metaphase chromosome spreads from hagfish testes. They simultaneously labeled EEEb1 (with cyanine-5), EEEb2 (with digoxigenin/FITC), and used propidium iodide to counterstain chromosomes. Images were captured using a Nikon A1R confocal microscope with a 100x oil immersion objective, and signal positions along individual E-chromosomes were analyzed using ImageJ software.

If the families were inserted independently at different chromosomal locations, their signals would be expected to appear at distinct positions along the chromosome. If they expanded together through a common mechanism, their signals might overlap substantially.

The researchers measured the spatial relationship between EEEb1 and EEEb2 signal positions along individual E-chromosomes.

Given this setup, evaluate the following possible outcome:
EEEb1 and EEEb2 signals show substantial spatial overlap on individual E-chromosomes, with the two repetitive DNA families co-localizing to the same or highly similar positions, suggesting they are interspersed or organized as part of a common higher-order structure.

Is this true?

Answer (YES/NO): YES